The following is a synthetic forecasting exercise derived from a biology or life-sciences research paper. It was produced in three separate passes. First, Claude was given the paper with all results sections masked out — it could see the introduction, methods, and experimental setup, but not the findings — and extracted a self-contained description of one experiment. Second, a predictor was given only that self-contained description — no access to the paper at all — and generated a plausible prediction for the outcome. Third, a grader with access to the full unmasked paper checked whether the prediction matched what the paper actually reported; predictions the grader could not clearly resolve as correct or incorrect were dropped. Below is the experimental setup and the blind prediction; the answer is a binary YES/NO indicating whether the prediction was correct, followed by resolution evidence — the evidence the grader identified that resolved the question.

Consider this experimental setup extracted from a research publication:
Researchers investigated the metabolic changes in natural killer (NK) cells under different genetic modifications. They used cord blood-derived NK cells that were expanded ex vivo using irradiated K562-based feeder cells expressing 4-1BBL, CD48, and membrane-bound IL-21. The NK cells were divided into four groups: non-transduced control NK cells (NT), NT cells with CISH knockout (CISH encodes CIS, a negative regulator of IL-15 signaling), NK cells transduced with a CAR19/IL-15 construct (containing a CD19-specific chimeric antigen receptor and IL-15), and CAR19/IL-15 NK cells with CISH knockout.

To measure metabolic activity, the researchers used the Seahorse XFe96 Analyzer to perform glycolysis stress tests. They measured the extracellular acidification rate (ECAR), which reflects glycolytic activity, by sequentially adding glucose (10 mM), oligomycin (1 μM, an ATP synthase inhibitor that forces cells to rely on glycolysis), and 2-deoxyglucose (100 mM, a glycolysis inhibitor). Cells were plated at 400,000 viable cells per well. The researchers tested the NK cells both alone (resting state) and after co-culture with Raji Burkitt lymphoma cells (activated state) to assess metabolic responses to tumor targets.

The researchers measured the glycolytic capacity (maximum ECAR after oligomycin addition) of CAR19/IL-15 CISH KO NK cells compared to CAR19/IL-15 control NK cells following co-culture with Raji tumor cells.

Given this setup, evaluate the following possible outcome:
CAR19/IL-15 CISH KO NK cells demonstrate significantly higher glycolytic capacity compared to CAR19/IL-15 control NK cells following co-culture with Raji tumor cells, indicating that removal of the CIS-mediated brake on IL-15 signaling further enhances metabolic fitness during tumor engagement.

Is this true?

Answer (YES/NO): YES